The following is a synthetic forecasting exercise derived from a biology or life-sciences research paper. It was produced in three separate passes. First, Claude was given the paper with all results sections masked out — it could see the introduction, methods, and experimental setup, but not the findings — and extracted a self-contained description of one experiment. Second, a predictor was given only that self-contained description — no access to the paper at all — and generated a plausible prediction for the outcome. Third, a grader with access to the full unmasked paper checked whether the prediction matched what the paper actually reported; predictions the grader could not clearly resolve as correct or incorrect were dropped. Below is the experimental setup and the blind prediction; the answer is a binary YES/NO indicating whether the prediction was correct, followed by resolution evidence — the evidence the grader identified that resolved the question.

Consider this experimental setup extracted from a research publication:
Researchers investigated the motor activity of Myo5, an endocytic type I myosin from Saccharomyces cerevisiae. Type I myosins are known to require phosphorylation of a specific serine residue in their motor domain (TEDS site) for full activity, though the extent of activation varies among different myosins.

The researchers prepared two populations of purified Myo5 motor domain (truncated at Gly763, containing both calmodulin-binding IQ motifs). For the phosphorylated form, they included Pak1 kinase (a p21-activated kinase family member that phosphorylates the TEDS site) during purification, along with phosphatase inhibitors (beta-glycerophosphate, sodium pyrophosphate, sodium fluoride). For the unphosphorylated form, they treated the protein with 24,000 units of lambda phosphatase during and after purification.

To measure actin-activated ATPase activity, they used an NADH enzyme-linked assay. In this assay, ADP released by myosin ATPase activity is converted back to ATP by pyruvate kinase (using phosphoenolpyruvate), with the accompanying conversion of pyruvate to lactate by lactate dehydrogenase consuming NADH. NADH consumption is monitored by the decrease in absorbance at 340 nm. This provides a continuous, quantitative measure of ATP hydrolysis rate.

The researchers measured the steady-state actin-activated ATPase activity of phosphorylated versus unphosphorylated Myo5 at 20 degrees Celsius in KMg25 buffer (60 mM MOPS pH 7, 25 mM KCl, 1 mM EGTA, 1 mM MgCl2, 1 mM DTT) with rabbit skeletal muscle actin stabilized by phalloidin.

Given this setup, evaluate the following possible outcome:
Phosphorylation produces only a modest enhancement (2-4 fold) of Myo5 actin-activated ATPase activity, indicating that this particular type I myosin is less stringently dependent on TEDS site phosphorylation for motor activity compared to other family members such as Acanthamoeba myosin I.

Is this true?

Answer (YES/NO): NO